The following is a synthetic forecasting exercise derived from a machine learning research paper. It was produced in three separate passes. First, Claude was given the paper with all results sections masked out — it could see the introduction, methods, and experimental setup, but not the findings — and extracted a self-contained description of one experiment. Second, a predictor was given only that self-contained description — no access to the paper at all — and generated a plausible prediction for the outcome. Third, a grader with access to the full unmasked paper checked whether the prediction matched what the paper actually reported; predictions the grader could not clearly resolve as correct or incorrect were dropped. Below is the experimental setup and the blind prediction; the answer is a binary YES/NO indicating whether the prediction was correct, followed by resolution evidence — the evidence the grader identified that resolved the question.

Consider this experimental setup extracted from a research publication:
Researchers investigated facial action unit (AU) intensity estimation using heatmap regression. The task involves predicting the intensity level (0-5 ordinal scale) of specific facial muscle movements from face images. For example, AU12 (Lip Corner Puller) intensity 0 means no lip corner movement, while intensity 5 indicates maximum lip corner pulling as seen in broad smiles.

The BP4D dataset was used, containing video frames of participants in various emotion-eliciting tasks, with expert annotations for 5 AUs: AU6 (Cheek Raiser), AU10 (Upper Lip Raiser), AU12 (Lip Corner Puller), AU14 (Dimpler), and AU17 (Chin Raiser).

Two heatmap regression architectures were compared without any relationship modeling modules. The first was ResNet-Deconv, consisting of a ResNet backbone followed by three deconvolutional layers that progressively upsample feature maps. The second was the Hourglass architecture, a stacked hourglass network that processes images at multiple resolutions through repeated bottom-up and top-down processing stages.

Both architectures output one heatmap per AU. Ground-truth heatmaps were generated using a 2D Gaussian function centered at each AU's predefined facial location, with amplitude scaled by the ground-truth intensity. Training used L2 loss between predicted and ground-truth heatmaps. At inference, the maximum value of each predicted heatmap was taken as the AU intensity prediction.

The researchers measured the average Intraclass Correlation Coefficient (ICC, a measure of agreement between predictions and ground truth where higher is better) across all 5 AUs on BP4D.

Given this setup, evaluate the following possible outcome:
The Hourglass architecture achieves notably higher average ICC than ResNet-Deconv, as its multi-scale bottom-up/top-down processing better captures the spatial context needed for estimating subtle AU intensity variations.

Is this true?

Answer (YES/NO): NO